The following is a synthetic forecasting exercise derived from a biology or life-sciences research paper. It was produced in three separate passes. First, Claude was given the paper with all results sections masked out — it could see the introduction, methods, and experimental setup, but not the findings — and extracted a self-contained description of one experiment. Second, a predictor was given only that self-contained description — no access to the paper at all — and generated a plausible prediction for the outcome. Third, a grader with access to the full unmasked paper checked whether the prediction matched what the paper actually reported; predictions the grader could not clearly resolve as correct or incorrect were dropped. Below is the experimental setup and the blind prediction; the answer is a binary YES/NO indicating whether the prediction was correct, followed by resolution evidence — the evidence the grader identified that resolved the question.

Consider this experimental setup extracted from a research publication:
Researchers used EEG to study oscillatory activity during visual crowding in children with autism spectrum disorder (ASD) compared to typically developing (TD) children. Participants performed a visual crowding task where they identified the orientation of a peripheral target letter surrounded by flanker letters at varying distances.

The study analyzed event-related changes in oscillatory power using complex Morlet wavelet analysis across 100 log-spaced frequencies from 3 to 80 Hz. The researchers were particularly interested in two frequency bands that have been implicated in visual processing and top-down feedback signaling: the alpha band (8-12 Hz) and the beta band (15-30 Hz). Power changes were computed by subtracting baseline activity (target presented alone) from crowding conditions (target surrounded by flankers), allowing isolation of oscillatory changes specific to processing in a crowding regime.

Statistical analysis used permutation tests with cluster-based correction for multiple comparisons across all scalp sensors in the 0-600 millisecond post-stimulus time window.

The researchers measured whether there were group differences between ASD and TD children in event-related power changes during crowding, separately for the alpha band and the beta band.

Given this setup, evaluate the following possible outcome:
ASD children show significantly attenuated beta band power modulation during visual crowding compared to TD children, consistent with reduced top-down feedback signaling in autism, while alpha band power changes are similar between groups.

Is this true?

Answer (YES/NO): YES